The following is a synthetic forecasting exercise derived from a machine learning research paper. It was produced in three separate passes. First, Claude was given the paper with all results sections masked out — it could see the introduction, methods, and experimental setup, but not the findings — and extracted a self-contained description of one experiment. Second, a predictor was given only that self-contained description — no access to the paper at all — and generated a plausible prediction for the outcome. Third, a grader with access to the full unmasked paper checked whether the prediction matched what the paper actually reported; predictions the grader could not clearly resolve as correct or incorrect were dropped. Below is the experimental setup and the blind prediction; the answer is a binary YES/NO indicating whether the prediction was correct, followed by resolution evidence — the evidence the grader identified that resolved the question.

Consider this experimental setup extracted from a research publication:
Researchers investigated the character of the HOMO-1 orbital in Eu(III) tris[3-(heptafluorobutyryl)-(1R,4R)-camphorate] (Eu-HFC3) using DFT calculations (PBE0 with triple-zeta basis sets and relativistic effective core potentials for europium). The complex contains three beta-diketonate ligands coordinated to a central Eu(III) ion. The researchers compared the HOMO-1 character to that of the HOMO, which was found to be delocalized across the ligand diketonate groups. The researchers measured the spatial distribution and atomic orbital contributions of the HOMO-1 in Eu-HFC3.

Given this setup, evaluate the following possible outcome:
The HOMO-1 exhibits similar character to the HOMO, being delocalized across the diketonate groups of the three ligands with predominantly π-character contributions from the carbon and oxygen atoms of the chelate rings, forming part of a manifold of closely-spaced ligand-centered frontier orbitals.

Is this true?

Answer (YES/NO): NO